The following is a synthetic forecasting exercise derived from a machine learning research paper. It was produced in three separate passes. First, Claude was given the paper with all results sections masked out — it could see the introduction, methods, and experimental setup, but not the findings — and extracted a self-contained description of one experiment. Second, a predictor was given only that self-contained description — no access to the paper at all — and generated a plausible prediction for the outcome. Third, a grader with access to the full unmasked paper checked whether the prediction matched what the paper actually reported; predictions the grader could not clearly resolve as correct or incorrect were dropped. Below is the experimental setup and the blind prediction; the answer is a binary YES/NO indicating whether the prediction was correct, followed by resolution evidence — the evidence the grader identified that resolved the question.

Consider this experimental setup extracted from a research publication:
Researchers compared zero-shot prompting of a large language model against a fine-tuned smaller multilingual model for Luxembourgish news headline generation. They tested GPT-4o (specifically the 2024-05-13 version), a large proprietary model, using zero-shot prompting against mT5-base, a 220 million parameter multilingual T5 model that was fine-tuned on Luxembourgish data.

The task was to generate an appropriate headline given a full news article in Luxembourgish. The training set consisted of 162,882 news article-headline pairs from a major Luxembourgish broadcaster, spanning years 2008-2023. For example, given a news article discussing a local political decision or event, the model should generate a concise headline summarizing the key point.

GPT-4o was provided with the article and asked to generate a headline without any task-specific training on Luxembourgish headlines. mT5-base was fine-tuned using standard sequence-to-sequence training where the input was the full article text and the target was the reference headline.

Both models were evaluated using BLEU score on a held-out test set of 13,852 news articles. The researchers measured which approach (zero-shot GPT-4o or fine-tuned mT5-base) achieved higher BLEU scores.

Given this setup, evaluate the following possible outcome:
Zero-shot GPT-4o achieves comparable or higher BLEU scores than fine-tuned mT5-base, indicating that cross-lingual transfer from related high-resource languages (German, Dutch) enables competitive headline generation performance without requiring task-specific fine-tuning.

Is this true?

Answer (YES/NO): NO